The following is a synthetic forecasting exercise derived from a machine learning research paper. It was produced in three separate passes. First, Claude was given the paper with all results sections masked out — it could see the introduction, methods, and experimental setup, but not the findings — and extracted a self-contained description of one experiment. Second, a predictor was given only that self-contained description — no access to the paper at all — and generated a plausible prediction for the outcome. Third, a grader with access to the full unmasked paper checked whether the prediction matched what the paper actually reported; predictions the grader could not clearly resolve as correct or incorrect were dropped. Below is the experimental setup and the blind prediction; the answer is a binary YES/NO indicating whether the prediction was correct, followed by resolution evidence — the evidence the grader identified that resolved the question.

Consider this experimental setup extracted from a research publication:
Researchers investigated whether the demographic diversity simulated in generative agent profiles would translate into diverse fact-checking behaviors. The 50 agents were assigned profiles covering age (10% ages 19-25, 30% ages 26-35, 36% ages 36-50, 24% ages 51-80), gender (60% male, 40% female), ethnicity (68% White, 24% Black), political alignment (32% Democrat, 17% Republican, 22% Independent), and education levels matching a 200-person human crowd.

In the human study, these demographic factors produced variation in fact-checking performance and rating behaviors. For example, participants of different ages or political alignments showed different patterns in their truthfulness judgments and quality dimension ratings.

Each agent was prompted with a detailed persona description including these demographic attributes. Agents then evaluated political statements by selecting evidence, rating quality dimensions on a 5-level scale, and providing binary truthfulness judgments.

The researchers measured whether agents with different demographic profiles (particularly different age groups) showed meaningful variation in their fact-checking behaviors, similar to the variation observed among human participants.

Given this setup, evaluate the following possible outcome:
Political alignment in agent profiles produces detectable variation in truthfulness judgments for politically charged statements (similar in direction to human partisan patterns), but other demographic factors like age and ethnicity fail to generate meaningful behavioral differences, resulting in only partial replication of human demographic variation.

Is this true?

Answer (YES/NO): NO